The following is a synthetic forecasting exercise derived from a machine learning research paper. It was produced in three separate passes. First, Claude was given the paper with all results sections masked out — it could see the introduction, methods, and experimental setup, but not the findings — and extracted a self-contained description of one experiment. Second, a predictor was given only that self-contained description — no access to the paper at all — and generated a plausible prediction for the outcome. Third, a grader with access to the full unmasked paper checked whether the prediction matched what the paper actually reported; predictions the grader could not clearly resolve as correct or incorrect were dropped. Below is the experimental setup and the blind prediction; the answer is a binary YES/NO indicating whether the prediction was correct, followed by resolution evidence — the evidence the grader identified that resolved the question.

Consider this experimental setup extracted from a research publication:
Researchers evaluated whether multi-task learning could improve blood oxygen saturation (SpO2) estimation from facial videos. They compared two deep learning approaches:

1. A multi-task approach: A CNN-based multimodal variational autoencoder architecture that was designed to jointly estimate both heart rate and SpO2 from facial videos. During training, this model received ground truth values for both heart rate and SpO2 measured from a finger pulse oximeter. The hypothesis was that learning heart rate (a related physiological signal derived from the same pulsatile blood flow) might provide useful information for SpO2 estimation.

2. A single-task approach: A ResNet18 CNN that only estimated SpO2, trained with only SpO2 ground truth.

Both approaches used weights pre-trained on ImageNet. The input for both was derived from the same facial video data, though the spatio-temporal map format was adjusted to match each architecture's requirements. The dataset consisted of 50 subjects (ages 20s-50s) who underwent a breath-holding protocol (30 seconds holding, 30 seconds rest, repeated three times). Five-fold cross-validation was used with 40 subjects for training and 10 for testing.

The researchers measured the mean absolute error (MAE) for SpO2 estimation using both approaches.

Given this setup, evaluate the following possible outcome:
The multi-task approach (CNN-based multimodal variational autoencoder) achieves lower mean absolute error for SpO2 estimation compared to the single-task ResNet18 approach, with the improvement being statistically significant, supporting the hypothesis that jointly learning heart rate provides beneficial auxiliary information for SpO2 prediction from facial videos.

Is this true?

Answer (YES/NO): NO